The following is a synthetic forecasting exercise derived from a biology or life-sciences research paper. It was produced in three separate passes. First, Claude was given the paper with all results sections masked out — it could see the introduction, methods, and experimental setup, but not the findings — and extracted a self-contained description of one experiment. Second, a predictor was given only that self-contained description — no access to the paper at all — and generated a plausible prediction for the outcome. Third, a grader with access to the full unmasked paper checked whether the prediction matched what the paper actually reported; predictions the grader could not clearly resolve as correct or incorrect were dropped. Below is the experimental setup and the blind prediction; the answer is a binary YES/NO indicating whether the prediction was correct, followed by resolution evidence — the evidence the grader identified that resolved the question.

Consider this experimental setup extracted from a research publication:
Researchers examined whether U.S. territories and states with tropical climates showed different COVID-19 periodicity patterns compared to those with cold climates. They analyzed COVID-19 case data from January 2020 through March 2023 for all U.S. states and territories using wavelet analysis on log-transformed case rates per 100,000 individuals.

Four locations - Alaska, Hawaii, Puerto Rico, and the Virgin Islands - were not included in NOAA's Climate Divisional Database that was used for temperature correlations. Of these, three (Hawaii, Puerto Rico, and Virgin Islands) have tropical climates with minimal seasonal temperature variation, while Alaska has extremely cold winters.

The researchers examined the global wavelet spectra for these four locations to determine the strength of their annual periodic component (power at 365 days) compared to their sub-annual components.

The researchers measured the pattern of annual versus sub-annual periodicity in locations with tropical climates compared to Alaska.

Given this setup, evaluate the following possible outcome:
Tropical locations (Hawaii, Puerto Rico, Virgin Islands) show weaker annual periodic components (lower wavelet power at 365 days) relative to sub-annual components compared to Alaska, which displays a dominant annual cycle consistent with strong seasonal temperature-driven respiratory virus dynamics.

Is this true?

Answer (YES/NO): YES